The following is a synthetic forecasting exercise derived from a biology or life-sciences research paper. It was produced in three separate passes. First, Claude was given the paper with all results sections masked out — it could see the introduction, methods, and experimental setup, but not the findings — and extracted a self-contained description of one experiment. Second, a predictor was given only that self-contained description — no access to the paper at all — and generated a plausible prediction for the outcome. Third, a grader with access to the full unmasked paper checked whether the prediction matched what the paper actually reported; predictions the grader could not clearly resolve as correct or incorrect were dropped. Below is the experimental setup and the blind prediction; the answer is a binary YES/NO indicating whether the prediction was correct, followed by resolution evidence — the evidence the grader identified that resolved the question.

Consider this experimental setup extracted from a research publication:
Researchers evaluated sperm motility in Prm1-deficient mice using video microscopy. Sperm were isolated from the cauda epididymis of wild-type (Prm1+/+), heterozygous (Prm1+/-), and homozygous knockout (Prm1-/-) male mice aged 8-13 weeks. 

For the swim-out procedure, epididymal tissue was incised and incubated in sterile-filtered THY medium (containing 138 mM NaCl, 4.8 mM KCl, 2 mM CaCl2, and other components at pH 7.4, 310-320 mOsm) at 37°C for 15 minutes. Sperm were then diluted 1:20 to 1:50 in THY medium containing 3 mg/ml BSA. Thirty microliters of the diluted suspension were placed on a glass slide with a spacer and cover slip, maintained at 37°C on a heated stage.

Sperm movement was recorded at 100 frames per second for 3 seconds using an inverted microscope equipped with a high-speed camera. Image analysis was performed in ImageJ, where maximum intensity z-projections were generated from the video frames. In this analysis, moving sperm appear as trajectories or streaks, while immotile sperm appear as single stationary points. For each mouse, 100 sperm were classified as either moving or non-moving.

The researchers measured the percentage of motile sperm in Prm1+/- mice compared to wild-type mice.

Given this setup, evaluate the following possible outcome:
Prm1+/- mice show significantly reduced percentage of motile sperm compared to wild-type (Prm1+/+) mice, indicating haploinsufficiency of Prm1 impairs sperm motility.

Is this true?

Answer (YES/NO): YES